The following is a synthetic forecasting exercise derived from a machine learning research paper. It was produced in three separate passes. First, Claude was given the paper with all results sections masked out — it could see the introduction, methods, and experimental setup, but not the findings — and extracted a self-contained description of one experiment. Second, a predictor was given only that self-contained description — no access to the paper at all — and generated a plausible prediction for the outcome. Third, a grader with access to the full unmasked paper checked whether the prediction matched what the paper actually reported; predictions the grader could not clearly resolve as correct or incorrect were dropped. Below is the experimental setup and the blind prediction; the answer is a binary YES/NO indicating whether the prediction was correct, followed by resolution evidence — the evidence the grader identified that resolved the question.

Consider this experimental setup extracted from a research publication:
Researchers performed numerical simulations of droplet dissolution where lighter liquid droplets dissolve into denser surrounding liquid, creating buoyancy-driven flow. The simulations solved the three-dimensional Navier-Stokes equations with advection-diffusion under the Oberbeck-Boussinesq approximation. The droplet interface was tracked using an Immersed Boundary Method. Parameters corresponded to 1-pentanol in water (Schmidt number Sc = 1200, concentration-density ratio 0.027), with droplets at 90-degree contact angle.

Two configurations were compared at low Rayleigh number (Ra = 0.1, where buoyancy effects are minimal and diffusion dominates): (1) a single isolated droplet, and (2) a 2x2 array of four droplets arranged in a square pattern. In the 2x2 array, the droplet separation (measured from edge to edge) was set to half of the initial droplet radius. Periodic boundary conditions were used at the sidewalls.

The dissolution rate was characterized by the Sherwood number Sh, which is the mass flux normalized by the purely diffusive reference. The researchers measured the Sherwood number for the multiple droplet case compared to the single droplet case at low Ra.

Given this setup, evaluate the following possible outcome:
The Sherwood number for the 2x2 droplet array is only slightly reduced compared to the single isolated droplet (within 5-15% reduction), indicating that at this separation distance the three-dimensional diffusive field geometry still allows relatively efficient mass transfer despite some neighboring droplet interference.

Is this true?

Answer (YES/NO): NO